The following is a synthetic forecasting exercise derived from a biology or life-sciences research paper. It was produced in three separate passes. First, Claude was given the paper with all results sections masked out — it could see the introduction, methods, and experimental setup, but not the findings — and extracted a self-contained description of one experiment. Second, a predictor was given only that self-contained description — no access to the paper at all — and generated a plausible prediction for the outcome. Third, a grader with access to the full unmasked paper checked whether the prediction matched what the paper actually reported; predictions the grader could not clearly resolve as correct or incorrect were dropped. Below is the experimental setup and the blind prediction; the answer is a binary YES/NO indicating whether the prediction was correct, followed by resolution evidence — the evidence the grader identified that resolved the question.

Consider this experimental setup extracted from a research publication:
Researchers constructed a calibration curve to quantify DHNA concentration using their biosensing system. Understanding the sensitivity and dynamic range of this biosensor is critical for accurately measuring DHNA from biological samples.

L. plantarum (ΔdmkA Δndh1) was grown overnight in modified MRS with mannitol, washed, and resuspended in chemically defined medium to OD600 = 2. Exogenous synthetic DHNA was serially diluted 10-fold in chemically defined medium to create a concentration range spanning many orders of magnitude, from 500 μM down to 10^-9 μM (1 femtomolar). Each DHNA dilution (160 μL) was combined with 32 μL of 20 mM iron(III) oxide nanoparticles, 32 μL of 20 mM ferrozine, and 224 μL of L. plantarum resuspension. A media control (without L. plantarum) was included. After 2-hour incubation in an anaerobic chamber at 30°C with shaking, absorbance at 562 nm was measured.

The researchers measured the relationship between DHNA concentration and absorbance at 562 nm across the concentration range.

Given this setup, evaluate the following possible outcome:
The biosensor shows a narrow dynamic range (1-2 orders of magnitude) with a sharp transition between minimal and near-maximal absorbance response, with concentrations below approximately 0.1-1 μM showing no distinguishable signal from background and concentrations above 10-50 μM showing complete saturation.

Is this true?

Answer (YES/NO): NO